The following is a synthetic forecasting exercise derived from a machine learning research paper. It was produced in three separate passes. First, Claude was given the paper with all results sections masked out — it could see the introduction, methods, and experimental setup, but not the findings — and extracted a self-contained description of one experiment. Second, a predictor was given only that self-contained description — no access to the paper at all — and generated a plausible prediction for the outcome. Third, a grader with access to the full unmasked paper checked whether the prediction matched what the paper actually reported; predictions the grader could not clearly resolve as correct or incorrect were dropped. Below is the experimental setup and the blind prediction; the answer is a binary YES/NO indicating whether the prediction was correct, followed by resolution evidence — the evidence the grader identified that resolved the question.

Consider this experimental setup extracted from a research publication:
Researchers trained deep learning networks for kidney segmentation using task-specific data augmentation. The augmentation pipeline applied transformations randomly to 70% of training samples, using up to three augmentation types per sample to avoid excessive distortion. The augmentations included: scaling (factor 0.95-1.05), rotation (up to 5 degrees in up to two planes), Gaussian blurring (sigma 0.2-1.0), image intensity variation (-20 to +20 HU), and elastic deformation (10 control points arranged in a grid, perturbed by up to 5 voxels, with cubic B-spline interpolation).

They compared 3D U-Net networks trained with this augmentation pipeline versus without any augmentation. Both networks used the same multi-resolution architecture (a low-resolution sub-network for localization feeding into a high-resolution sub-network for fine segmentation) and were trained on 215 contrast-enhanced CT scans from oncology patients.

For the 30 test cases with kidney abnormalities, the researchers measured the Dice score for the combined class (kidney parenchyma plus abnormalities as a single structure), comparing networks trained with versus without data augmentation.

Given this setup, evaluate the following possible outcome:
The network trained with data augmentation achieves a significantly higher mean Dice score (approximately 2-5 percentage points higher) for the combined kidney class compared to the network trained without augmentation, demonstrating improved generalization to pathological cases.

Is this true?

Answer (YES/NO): NO